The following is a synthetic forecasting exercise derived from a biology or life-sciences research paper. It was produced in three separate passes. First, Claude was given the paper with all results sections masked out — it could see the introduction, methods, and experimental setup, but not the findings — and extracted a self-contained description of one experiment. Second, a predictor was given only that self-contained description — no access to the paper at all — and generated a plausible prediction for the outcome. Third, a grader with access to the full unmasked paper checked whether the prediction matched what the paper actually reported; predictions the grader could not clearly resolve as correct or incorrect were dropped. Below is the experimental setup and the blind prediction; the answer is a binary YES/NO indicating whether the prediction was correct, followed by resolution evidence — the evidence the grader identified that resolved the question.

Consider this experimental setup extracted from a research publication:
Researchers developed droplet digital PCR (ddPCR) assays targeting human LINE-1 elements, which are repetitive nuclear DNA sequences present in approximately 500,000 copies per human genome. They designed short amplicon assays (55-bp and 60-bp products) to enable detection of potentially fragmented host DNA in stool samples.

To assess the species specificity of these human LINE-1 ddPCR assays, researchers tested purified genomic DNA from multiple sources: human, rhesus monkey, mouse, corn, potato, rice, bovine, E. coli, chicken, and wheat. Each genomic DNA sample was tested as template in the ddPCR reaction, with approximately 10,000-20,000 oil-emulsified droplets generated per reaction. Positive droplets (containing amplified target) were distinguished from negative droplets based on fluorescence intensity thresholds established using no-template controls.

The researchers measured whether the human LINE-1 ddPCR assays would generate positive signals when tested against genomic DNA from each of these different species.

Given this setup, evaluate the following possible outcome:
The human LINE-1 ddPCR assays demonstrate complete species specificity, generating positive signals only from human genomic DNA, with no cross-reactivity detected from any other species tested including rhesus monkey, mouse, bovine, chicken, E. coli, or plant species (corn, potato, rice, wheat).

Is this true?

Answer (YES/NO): NO